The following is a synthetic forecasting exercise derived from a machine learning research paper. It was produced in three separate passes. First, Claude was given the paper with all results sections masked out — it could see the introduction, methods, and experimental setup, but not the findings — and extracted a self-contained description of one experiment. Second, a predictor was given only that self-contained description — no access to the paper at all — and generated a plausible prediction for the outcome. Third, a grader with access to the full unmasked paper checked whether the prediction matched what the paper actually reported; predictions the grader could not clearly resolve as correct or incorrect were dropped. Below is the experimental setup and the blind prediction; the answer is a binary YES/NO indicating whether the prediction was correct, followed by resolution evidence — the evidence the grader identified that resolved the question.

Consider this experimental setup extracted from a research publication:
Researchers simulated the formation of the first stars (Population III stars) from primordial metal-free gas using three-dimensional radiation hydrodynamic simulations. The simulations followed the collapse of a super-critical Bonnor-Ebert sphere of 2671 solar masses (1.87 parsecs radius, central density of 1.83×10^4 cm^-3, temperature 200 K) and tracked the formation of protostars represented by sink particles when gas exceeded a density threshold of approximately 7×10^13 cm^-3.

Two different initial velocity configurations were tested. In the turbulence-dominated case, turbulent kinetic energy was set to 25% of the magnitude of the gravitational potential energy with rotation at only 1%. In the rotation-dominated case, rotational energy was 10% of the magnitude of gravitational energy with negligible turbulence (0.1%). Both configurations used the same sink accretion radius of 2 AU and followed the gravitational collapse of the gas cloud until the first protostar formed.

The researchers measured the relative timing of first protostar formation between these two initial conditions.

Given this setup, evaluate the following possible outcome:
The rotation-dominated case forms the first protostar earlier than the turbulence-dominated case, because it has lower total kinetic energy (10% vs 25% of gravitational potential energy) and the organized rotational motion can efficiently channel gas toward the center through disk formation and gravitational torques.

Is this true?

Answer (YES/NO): NO